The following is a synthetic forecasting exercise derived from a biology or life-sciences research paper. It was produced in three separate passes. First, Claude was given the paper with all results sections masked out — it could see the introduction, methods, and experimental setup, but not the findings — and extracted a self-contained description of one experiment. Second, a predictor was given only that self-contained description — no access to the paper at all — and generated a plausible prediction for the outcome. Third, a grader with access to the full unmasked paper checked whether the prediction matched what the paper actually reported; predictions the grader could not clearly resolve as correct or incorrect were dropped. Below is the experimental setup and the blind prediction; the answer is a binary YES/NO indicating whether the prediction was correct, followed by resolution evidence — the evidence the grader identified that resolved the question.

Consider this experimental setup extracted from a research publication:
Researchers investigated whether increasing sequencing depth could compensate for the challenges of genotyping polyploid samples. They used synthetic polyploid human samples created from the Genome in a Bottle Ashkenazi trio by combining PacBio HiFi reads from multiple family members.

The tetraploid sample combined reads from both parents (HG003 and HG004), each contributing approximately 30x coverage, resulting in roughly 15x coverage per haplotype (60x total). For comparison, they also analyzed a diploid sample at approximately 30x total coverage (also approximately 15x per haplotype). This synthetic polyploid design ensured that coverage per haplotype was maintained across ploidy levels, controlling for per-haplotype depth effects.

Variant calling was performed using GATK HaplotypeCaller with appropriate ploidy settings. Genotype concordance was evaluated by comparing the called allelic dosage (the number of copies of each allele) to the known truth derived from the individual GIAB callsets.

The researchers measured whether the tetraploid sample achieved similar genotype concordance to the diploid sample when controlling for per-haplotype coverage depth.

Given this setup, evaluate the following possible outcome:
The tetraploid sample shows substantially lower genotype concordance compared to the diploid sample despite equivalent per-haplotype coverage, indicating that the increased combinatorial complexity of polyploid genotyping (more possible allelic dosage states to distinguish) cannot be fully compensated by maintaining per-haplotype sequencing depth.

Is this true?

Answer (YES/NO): NO